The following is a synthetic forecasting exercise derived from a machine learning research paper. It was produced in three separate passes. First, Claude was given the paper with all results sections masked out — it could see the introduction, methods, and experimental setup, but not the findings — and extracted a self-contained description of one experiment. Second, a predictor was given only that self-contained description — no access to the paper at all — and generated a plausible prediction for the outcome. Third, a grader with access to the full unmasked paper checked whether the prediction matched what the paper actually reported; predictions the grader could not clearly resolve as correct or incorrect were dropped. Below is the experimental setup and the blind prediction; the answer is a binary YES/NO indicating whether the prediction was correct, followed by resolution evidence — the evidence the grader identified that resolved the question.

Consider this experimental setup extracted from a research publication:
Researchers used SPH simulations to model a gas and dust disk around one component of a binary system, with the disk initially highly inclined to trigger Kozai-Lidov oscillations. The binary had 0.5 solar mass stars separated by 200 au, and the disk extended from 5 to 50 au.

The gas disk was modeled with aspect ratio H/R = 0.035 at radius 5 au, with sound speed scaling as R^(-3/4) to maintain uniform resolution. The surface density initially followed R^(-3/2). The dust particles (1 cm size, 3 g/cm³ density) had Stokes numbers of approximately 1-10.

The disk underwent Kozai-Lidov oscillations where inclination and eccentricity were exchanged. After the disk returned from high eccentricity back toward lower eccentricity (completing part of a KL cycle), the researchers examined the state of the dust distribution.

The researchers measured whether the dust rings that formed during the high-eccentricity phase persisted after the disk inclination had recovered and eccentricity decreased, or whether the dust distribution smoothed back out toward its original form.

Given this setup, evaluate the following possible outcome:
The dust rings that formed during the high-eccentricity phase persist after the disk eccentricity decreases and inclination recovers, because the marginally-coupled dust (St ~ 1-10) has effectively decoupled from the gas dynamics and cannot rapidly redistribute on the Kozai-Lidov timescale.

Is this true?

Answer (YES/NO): NO